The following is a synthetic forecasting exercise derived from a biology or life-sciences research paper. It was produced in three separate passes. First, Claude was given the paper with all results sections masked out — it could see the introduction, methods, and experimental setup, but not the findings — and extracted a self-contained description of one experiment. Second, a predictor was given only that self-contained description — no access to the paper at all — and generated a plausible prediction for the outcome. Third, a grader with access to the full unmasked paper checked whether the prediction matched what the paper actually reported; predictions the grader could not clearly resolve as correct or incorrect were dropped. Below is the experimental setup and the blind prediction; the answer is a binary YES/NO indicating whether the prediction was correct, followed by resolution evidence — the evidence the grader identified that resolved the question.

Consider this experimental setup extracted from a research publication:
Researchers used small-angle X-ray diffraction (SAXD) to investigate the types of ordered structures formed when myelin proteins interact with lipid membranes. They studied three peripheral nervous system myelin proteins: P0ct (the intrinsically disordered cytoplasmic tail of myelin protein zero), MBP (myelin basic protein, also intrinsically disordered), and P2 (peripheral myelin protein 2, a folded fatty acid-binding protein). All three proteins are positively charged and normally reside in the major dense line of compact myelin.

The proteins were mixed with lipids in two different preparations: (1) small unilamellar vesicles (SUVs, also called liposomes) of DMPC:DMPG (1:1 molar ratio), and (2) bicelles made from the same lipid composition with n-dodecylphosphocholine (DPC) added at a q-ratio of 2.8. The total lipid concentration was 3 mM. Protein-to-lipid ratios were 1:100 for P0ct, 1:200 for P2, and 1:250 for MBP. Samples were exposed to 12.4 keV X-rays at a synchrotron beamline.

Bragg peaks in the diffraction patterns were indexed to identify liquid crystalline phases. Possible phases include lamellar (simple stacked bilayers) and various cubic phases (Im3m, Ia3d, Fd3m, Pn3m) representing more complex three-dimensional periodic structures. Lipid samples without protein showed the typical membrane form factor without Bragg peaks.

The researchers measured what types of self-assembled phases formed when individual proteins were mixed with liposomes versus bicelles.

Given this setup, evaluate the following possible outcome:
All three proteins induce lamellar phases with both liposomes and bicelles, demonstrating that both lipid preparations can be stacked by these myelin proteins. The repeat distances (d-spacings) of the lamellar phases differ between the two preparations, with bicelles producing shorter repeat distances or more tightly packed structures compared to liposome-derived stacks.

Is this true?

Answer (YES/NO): NO